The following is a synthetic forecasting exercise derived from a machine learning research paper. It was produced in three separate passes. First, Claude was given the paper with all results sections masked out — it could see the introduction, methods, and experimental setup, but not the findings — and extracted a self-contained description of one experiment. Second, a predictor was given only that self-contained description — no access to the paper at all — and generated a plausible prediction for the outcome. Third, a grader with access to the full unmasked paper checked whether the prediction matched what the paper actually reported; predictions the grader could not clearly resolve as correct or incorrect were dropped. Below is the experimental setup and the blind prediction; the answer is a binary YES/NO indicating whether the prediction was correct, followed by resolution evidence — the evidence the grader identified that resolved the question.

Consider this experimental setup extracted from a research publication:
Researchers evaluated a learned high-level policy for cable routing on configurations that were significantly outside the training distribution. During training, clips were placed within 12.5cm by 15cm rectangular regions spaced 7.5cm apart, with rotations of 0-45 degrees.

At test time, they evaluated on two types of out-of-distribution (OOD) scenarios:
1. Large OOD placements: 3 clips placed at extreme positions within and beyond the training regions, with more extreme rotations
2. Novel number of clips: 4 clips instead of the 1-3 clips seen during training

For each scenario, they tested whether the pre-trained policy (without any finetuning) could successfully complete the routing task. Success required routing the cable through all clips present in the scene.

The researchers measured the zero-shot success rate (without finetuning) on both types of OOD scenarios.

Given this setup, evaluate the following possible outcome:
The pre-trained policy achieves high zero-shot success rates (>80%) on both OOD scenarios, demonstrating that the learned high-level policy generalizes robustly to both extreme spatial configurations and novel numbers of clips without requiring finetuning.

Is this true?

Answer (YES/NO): NO